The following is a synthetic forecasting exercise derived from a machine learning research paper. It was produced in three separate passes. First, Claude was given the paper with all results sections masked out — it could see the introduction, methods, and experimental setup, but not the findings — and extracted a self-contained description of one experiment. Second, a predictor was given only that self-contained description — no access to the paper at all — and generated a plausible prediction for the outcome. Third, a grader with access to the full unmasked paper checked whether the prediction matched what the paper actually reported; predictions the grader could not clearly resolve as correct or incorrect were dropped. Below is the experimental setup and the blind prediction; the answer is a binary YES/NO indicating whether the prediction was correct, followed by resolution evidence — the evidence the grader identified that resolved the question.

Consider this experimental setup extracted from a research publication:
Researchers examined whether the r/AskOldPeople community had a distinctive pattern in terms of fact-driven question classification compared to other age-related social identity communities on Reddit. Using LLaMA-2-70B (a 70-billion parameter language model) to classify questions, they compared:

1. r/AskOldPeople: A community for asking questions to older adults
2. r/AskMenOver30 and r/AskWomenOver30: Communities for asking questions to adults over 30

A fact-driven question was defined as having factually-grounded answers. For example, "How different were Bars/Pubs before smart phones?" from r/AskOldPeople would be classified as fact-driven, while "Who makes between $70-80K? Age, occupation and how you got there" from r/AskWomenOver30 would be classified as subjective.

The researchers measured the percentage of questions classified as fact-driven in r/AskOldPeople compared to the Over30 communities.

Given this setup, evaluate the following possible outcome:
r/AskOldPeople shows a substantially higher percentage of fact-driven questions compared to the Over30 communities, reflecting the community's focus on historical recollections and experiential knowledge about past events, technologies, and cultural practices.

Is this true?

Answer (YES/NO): YES